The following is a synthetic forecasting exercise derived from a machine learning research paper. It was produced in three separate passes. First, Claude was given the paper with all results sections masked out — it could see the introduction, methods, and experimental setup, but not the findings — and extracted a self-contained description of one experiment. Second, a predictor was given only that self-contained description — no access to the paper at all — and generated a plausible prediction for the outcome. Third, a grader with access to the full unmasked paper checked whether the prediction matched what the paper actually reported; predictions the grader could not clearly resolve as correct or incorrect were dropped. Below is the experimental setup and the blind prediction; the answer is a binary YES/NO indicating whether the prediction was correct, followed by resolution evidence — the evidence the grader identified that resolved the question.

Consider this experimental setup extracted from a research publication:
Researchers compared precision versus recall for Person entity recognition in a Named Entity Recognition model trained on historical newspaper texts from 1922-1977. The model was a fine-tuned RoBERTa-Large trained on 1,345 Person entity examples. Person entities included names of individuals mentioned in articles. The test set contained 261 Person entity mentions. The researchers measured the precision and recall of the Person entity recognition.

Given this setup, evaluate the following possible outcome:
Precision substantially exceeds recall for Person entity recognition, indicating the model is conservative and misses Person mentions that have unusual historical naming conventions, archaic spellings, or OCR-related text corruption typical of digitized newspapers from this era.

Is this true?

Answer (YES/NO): NO